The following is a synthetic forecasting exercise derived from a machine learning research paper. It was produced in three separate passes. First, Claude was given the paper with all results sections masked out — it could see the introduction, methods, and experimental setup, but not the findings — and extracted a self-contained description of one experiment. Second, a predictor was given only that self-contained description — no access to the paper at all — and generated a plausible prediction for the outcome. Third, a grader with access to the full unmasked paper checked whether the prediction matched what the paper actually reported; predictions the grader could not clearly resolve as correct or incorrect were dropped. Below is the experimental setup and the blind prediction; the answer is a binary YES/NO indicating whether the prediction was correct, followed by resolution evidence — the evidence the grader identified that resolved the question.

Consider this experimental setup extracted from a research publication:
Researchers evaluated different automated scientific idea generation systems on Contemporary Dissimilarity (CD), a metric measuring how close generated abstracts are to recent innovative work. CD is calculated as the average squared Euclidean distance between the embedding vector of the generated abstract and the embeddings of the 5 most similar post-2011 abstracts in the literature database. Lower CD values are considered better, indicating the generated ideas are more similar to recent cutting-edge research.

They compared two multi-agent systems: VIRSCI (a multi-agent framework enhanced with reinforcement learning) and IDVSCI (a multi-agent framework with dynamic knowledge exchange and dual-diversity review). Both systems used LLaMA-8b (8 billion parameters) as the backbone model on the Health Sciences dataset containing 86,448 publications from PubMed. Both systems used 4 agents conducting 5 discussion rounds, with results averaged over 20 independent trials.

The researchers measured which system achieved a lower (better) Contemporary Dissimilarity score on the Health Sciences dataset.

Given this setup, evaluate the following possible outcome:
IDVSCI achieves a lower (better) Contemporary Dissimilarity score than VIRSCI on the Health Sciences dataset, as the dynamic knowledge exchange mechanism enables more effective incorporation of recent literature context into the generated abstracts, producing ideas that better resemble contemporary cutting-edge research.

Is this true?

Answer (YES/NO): NO